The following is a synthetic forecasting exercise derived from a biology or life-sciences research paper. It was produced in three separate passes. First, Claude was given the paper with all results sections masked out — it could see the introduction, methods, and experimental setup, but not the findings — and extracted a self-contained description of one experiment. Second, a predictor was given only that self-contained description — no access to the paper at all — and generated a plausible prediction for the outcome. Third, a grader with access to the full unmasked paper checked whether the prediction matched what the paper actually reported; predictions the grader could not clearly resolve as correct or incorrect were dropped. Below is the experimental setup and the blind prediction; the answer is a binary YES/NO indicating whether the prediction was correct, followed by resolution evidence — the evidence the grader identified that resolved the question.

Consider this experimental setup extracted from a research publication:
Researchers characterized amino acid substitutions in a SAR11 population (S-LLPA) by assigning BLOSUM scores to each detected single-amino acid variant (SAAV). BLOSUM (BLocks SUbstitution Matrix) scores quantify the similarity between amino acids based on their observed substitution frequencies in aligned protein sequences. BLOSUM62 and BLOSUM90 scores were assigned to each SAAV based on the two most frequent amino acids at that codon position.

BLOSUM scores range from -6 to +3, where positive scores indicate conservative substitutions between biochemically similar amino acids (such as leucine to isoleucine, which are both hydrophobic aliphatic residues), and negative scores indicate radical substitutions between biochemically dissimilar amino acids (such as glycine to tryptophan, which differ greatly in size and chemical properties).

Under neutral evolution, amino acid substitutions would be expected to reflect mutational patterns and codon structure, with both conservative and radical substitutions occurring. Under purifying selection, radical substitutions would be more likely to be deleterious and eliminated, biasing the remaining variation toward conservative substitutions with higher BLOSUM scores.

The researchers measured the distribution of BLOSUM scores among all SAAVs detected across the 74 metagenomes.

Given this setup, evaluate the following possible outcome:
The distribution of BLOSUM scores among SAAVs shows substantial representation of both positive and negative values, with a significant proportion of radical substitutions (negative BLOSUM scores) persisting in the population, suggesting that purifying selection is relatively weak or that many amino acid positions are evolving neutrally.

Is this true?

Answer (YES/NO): NO